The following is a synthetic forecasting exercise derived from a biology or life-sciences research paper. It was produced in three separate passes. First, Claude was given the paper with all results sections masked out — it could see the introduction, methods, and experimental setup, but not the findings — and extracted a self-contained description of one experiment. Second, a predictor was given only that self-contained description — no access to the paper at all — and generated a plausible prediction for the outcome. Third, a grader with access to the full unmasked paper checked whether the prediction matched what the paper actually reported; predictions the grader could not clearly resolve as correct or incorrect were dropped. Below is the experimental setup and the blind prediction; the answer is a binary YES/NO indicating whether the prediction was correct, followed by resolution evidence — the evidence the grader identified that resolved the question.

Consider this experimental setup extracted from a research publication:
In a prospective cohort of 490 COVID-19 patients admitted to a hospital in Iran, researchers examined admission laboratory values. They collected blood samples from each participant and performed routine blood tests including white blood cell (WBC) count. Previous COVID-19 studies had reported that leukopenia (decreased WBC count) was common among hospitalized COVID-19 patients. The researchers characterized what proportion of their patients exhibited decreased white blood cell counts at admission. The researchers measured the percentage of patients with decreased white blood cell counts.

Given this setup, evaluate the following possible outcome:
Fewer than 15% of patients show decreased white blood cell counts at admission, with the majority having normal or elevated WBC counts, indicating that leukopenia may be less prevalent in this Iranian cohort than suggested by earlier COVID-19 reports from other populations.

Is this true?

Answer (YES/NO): NO